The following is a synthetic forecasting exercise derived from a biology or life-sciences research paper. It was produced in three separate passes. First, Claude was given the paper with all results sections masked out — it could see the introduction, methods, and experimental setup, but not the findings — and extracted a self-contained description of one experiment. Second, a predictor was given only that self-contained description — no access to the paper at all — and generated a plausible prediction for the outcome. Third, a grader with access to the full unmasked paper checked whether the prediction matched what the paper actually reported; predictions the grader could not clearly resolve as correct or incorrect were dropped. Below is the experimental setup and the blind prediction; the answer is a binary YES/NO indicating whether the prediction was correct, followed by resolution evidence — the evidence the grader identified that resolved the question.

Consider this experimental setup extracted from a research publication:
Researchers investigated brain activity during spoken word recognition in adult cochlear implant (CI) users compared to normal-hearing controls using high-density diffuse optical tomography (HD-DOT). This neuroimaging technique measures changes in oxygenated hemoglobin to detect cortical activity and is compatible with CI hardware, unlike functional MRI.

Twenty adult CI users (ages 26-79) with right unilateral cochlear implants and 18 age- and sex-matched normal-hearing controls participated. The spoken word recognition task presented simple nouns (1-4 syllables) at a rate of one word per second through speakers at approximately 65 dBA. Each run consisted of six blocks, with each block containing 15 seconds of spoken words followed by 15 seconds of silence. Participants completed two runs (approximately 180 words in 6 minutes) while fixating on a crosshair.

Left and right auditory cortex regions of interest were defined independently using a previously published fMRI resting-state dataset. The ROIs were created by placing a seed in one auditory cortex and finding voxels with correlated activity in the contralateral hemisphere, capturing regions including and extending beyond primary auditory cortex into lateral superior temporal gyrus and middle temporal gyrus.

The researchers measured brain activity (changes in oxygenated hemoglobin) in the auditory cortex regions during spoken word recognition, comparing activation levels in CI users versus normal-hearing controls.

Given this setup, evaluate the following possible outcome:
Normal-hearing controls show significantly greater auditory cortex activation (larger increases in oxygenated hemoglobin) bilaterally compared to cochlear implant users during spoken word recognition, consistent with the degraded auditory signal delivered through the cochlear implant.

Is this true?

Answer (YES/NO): NO